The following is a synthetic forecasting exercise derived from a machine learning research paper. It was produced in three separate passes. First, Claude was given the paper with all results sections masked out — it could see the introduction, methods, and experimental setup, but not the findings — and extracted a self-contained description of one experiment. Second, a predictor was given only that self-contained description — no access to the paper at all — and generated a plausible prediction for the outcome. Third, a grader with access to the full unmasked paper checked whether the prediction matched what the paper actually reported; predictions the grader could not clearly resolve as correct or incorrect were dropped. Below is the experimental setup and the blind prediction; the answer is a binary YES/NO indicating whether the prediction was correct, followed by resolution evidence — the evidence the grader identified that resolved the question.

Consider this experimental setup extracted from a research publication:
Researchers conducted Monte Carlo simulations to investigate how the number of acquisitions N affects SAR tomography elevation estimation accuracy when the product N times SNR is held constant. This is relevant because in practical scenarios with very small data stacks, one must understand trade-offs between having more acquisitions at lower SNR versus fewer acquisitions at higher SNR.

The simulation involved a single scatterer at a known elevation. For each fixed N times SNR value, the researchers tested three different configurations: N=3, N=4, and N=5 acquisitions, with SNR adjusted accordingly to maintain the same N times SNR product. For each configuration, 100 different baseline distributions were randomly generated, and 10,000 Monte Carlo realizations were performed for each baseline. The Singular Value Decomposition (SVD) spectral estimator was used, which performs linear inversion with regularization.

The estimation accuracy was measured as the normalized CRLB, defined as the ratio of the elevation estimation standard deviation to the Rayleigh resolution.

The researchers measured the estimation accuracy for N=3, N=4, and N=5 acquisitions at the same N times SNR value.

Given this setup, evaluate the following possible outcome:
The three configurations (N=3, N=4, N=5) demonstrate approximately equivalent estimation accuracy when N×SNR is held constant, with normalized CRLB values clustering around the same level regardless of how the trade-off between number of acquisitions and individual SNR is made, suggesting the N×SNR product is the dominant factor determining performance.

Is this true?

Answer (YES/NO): NO